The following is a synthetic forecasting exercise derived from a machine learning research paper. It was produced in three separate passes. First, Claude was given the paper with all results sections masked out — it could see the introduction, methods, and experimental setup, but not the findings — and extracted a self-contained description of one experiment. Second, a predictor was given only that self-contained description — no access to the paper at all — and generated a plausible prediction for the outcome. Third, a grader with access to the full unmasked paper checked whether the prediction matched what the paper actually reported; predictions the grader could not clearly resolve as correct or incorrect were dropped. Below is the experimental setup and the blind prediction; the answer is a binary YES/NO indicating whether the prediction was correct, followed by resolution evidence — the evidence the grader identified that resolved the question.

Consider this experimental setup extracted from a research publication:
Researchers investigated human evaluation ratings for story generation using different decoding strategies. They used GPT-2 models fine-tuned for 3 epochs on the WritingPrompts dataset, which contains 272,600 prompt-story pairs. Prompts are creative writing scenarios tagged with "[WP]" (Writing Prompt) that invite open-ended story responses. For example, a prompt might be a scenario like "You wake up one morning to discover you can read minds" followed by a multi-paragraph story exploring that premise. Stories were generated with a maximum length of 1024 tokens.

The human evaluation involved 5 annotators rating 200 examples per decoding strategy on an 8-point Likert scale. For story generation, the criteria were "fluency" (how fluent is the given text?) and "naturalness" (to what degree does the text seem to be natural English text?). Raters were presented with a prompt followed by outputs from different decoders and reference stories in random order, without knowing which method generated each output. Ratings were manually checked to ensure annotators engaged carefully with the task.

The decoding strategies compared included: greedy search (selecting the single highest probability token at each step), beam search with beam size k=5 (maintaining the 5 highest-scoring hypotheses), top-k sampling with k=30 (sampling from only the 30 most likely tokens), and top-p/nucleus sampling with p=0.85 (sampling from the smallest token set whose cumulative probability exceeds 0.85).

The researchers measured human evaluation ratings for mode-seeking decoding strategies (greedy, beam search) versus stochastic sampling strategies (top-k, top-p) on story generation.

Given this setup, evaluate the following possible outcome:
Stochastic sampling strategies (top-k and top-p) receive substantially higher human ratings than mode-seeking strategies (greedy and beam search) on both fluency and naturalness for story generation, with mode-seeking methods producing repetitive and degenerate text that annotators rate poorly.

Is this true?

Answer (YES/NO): YES